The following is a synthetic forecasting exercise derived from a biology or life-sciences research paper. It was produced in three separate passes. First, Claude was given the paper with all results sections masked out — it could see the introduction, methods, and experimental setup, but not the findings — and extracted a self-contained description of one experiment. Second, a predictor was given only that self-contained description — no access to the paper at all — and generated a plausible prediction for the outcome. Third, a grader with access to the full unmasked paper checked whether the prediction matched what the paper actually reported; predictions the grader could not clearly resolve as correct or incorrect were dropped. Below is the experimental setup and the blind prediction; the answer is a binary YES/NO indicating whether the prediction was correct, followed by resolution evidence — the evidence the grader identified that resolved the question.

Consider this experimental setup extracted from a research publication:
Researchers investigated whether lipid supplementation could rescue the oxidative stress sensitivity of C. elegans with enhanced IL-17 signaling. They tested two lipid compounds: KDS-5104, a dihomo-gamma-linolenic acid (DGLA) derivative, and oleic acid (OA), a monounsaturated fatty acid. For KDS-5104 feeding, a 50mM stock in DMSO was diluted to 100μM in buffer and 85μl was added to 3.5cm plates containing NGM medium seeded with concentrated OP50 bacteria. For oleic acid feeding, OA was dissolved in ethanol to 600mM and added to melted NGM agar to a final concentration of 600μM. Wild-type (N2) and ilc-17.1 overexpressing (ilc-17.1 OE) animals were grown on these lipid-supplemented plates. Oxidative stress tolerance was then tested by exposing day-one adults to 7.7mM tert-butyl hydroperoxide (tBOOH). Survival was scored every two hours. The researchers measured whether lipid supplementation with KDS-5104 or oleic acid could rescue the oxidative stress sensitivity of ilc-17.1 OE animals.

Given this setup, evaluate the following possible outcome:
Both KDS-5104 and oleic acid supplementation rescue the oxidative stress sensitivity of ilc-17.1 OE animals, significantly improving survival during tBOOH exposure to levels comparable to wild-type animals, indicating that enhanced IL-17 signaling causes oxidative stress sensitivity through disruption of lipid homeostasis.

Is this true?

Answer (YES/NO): NO